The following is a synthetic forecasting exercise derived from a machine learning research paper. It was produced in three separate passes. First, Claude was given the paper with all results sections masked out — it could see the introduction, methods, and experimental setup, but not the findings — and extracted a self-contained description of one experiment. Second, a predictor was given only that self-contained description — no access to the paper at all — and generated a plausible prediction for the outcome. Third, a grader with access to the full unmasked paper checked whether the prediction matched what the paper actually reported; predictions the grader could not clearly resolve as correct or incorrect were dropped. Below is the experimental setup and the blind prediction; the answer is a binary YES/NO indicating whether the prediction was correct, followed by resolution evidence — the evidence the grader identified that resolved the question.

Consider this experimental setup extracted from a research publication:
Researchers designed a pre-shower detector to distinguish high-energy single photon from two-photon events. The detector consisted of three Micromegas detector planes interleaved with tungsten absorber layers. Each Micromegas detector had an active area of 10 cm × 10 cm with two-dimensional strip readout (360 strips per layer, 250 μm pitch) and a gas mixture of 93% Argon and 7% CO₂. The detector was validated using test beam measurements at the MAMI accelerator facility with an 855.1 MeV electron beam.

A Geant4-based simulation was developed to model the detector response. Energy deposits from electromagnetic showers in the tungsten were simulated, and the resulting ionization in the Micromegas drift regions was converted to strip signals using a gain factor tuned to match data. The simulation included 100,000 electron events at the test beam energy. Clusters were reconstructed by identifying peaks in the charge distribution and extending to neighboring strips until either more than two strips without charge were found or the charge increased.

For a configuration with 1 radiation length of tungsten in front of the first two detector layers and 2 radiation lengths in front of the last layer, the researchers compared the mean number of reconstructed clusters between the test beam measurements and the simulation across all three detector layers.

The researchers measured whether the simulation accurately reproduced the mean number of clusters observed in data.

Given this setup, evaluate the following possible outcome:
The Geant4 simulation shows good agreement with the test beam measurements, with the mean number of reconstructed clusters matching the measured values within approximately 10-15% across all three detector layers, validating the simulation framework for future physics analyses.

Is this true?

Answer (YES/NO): YES